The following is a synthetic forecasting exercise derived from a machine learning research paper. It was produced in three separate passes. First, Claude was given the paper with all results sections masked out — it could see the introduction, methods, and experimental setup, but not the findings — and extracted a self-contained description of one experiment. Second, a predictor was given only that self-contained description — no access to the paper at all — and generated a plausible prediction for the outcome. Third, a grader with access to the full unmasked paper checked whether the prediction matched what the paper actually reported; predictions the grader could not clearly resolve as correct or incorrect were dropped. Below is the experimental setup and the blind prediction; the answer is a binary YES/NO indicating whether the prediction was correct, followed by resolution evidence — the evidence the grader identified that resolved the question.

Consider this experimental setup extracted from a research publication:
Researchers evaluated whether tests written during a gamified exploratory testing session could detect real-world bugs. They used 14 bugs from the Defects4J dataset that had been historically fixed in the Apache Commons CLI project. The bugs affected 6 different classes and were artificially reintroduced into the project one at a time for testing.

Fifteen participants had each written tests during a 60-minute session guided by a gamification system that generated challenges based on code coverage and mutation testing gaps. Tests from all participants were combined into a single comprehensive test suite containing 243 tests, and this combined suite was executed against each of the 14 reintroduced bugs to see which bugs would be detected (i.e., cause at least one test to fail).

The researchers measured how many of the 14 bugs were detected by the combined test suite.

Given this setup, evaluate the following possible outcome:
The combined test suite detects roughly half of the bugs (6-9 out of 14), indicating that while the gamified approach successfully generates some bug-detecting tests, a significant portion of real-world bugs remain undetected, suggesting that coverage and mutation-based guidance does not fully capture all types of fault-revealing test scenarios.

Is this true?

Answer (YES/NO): NO